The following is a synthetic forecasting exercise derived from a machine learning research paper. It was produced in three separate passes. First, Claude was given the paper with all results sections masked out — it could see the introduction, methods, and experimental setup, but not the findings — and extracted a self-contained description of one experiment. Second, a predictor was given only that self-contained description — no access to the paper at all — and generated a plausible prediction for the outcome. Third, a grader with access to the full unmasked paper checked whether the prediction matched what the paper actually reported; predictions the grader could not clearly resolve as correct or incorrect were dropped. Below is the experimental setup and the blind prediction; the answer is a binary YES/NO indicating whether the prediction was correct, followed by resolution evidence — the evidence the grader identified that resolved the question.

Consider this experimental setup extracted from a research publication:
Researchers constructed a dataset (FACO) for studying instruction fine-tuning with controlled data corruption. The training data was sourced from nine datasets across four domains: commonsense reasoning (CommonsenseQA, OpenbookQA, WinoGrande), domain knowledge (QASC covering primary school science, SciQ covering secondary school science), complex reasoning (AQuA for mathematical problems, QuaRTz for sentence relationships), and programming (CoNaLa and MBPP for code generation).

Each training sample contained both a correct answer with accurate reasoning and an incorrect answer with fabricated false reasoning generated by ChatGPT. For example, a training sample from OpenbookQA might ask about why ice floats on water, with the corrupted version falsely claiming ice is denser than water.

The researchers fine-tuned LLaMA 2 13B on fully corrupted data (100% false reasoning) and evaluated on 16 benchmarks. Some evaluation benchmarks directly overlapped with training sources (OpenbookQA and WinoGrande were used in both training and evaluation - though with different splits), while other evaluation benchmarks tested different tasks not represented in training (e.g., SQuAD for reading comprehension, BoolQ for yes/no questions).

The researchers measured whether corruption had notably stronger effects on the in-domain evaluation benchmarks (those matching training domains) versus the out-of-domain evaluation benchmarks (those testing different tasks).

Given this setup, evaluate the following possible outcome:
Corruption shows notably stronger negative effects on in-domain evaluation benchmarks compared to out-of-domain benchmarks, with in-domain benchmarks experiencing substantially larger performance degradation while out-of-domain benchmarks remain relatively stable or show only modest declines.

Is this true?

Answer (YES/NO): NO